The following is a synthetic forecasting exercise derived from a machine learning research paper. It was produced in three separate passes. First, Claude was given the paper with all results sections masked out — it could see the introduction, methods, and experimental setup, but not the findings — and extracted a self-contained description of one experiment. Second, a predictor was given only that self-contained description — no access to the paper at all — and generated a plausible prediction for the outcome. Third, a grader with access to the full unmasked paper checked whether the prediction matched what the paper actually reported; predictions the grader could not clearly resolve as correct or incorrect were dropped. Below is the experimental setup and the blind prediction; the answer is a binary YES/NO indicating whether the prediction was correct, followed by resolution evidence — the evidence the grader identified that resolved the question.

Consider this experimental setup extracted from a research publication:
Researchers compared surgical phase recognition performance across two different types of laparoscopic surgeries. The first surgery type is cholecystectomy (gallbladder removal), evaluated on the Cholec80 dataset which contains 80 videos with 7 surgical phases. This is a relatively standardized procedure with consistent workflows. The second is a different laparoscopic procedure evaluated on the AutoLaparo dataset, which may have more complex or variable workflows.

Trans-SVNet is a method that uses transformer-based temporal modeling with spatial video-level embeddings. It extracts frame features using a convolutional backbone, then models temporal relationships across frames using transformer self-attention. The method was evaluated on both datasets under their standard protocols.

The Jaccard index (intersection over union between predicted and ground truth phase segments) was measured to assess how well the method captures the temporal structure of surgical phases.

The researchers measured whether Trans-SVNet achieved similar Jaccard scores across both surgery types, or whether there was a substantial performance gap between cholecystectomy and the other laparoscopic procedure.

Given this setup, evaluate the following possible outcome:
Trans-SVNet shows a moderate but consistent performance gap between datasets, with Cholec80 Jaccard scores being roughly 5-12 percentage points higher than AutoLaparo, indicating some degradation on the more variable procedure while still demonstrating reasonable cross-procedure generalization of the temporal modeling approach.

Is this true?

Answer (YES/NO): NO